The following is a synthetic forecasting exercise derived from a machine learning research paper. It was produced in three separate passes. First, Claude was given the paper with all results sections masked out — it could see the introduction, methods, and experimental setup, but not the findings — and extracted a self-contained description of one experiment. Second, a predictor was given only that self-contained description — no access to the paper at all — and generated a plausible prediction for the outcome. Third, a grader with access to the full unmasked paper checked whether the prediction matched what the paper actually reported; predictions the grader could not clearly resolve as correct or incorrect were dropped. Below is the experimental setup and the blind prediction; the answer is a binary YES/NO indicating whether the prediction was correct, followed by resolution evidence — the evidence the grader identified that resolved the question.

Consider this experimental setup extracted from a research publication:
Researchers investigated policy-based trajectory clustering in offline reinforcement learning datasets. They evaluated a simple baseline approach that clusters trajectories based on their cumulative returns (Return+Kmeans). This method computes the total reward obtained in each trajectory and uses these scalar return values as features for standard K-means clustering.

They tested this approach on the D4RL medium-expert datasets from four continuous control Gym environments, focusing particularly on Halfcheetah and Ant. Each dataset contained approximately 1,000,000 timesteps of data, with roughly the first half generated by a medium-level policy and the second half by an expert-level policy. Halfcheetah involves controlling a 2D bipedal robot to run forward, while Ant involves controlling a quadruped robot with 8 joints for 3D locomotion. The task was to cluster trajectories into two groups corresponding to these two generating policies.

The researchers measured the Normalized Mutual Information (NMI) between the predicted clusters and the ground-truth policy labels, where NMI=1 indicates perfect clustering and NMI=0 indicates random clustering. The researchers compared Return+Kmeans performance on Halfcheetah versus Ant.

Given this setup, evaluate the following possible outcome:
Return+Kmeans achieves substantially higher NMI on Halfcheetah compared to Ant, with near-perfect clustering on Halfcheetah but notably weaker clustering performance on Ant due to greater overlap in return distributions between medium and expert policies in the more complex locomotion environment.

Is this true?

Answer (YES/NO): YES